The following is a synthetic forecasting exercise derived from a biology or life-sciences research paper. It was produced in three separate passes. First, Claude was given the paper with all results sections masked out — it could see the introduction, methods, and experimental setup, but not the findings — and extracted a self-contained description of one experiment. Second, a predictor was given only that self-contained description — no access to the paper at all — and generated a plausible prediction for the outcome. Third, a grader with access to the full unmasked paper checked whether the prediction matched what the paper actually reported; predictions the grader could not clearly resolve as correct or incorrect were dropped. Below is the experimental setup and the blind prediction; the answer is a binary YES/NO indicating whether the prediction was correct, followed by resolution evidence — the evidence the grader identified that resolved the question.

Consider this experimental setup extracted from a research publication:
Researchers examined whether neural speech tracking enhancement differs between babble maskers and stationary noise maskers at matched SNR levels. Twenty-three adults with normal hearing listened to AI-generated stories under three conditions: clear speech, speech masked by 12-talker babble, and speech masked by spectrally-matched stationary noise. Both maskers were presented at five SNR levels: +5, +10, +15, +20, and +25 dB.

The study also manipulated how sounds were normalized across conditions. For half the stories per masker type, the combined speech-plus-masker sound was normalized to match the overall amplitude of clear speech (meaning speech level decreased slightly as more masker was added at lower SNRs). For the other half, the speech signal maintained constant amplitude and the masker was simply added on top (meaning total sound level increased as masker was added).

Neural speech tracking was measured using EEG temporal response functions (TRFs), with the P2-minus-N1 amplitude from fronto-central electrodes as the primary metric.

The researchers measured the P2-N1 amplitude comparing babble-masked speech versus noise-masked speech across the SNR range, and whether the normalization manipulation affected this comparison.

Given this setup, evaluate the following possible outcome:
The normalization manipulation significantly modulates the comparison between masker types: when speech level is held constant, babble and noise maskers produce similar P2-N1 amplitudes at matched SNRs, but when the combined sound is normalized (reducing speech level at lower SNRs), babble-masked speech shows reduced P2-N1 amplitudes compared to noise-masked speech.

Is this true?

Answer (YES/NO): NO